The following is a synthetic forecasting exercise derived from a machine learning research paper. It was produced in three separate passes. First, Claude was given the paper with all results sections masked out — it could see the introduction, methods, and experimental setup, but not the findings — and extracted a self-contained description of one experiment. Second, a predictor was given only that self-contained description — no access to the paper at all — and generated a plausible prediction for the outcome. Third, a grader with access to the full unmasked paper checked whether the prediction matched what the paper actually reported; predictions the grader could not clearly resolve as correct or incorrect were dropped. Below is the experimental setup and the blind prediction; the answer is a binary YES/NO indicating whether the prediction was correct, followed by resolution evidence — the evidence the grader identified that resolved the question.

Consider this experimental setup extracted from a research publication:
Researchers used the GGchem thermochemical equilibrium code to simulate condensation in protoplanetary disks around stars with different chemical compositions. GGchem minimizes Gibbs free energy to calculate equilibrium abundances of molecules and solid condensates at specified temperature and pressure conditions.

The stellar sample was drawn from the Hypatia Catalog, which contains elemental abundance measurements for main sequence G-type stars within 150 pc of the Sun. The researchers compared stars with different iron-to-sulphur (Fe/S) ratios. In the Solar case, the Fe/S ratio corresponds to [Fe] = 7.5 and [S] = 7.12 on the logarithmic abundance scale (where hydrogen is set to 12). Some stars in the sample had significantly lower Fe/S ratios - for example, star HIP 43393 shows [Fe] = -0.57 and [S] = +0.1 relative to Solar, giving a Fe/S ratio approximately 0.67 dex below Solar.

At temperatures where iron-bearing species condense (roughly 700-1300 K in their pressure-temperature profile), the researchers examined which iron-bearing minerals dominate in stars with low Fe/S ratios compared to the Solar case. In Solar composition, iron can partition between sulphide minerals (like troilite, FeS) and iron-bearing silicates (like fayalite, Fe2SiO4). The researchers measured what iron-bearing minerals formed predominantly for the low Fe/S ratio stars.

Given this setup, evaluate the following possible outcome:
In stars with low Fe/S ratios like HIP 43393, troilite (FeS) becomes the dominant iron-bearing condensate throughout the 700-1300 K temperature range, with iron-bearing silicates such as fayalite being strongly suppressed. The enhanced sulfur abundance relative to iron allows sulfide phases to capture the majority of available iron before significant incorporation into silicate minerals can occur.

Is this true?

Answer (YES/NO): YES